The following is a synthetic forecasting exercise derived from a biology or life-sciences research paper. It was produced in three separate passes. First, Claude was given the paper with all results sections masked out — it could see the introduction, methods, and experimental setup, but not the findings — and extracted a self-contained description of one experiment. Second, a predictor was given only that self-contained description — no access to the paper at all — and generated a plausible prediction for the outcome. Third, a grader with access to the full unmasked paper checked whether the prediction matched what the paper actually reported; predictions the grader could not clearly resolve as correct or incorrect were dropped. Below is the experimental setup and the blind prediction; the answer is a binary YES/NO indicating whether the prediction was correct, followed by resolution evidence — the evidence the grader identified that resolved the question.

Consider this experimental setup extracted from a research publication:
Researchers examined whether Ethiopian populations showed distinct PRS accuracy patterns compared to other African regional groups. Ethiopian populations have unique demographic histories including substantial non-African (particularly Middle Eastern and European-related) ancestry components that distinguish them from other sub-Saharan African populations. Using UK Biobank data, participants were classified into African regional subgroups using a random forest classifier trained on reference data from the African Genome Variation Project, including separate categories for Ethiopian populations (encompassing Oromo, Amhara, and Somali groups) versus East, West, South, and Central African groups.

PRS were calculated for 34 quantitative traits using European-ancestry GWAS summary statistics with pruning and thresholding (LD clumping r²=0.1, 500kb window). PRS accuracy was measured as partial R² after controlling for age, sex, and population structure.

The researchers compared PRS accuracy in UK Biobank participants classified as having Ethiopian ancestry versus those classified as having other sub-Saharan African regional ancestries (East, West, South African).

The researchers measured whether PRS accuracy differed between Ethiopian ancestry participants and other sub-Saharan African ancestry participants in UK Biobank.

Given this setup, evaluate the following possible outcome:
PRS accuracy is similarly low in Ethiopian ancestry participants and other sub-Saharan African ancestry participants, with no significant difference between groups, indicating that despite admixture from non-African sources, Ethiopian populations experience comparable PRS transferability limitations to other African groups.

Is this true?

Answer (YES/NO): NO